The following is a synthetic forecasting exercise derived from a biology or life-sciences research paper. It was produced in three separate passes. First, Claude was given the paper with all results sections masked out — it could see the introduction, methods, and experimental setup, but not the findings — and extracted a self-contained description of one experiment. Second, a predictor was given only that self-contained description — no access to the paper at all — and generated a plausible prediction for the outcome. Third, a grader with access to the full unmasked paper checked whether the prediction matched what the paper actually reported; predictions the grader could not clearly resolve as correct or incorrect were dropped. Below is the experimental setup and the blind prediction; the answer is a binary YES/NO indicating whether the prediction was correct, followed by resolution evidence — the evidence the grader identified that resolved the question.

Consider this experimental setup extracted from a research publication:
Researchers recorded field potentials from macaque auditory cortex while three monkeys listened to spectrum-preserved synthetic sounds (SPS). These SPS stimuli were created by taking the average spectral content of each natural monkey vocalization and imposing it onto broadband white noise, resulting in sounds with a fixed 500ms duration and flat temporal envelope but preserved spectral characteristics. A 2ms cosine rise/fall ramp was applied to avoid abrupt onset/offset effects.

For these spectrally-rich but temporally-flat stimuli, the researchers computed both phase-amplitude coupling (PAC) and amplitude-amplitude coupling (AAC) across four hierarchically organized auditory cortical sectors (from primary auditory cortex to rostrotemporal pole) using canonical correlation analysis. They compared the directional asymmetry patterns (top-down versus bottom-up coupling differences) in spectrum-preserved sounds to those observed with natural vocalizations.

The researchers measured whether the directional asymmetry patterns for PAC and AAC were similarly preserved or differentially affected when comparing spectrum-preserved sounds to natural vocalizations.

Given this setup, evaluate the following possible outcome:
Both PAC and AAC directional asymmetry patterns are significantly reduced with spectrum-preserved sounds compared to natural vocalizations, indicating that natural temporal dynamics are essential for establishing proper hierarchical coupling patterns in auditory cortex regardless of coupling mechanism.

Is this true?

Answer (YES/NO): NO